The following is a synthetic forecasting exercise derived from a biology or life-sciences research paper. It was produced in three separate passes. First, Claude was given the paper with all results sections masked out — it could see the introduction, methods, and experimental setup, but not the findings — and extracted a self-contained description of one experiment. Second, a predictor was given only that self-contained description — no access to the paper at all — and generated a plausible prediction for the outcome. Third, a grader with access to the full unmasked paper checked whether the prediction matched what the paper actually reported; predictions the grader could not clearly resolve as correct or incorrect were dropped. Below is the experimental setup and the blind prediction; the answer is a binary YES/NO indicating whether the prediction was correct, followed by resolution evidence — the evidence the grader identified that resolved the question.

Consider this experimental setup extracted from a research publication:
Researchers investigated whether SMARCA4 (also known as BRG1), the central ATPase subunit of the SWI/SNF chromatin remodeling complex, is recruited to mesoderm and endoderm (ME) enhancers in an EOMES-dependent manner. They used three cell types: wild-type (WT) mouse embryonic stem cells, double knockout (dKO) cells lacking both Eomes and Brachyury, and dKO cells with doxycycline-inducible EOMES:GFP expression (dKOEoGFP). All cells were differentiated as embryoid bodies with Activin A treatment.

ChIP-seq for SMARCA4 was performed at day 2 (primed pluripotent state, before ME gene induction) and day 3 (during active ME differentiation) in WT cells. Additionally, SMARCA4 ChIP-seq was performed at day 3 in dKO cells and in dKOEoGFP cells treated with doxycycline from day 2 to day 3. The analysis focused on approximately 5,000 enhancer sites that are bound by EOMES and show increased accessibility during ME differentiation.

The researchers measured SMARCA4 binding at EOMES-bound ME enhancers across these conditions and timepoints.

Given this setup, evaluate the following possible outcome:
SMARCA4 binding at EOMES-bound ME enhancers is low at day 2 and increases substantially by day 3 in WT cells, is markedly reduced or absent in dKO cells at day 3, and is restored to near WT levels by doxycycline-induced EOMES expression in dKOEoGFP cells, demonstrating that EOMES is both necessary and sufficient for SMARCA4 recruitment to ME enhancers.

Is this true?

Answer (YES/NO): YES